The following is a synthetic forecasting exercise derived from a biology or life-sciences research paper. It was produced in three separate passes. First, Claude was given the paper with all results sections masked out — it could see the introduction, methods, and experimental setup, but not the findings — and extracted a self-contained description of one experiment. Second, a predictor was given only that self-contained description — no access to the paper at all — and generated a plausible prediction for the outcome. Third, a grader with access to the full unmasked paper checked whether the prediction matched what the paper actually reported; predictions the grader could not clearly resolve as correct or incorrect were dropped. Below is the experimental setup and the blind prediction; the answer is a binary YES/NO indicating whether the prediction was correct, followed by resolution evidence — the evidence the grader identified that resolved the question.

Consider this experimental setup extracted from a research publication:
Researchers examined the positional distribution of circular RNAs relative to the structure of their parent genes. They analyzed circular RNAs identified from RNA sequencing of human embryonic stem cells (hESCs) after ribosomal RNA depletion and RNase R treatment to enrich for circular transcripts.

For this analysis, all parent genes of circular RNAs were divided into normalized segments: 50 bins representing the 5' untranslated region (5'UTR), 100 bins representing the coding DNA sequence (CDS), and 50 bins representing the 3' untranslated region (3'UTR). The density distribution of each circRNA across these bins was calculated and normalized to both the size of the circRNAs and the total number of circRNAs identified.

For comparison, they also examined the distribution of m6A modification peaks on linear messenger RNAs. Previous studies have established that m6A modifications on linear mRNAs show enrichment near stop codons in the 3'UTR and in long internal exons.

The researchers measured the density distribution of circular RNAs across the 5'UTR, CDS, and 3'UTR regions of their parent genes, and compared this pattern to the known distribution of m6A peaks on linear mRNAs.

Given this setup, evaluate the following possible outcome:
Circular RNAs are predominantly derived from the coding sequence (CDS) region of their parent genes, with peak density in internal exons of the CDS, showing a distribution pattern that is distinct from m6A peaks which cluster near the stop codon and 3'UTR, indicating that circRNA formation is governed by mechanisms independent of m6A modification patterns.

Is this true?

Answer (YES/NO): YES